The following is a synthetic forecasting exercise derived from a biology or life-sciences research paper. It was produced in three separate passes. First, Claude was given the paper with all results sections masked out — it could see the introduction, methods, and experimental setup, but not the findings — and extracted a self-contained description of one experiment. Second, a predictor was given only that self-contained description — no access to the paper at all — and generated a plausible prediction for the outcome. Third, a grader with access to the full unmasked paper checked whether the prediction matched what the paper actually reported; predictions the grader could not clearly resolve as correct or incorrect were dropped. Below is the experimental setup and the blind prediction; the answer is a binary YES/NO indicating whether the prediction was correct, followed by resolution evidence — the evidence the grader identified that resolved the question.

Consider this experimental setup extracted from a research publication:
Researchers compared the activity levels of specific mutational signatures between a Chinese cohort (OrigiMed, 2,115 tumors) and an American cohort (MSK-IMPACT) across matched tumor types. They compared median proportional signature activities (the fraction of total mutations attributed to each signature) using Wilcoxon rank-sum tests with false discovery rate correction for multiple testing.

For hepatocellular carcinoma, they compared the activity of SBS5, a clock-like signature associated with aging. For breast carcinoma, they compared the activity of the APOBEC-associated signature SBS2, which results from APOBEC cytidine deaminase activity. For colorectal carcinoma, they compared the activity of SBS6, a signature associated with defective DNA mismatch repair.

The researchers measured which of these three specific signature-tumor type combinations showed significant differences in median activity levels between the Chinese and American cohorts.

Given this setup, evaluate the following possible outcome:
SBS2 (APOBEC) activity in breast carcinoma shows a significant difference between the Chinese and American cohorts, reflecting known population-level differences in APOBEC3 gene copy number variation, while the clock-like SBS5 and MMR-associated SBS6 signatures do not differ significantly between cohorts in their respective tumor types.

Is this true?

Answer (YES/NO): NO